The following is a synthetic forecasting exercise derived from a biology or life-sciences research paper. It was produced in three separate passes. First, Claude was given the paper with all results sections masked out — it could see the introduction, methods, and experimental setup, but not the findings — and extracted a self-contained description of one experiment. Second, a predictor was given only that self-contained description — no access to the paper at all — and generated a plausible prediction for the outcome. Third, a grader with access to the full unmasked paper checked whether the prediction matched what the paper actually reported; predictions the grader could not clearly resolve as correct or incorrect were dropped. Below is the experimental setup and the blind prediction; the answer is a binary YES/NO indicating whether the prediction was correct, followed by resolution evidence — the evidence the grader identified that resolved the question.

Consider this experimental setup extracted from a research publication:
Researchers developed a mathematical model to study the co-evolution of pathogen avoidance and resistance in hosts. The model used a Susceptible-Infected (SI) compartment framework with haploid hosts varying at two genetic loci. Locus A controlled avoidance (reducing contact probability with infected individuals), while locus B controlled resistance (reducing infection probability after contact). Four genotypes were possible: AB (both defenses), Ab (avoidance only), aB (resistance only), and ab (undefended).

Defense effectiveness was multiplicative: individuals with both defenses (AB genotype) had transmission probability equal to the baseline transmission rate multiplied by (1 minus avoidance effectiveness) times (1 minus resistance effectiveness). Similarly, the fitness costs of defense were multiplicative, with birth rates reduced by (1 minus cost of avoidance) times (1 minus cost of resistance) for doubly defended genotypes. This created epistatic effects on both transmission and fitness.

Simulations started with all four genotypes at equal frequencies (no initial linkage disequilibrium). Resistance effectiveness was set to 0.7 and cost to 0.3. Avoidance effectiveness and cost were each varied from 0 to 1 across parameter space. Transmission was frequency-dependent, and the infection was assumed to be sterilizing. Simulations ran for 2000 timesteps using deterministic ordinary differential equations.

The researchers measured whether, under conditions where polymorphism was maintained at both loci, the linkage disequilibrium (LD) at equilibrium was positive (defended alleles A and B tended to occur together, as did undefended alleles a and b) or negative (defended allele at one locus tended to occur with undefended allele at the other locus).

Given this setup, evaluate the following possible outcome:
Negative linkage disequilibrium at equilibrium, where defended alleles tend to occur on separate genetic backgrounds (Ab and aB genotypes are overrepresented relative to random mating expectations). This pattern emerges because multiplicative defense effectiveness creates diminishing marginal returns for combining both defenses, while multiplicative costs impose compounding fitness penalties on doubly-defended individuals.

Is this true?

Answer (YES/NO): YES